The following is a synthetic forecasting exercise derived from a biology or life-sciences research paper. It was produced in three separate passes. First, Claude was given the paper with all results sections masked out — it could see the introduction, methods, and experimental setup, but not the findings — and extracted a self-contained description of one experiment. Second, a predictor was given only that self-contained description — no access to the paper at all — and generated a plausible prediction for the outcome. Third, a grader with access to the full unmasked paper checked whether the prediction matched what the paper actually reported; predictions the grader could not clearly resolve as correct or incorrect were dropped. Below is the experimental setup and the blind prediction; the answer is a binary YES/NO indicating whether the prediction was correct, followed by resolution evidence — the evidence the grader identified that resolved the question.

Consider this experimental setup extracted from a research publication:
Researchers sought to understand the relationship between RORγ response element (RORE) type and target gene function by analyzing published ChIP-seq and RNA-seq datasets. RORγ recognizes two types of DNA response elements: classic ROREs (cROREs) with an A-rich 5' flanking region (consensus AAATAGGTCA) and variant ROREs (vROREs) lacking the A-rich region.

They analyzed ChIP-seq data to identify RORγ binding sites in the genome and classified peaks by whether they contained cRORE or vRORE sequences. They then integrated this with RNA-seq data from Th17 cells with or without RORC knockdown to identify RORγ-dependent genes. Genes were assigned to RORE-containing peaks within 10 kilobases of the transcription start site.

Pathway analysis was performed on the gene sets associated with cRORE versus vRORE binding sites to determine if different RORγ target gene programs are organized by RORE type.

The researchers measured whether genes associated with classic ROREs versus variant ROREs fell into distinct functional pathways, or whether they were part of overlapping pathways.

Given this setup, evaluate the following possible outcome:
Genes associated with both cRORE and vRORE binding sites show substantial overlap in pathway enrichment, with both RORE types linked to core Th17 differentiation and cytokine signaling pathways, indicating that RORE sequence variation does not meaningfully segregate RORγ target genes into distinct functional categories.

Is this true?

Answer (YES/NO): NO